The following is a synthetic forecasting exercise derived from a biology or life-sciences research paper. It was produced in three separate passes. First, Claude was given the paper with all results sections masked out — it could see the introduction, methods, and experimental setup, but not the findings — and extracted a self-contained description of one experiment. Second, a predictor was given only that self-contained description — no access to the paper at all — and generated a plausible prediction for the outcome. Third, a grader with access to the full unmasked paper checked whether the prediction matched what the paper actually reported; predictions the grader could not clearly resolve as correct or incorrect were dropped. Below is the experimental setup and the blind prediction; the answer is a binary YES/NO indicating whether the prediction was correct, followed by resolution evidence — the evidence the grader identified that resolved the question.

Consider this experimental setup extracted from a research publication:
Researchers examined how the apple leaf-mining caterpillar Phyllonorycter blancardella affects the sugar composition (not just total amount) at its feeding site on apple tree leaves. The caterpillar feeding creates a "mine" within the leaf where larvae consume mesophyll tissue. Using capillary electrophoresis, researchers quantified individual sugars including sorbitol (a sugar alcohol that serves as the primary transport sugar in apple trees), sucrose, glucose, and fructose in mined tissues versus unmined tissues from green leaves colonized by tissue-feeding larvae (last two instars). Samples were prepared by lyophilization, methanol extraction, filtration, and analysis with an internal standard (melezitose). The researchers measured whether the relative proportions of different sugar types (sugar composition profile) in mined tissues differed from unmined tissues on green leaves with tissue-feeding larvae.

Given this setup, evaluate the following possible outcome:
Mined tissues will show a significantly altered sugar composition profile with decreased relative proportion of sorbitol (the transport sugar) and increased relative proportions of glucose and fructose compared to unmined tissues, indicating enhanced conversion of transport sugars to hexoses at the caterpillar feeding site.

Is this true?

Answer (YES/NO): NO